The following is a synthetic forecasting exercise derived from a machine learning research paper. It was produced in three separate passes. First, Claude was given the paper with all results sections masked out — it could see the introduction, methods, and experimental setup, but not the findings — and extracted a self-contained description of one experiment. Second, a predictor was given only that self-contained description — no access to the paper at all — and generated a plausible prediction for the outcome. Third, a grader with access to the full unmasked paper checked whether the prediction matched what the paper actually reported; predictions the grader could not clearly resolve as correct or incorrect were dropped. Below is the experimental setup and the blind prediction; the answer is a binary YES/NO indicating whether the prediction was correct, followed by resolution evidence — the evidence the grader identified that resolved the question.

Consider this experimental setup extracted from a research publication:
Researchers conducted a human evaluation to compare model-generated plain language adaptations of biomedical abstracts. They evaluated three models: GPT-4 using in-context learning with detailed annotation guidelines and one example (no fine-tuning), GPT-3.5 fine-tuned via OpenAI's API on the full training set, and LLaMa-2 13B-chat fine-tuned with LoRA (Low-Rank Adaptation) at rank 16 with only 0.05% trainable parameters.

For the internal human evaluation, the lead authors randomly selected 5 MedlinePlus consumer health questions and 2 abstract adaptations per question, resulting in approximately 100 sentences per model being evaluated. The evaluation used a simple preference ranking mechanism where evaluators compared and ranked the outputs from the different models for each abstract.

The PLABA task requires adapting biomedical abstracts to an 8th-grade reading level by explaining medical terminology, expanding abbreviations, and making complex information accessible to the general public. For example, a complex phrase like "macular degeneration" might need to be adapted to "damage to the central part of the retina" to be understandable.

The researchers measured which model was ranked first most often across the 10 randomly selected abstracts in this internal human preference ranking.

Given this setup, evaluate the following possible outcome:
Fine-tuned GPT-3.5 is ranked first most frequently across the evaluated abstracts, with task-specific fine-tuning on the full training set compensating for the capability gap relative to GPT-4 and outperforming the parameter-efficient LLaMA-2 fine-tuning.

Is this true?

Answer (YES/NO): NO